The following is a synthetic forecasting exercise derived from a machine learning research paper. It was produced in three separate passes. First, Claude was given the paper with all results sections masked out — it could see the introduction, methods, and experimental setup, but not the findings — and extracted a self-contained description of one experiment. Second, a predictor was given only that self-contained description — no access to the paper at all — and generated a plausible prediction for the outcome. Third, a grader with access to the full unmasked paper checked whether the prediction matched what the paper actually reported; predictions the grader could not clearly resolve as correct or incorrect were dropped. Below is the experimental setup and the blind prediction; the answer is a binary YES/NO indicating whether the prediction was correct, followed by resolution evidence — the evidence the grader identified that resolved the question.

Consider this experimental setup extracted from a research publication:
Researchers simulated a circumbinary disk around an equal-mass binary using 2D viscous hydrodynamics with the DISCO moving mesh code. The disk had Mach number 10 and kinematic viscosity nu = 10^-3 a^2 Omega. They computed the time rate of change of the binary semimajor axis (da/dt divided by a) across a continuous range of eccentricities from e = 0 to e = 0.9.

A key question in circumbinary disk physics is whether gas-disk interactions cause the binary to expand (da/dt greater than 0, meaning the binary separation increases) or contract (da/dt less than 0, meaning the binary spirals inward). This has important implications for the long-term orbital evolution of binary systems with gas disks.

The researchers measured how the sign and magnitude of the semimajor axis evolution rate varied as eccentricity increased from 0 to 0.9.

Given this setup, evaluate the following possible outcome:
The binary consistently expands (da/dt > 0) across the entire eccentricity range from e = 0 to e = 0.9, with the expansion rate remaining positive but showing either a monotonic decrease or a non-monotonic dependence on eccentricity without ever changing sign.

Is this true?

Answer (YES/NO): NO